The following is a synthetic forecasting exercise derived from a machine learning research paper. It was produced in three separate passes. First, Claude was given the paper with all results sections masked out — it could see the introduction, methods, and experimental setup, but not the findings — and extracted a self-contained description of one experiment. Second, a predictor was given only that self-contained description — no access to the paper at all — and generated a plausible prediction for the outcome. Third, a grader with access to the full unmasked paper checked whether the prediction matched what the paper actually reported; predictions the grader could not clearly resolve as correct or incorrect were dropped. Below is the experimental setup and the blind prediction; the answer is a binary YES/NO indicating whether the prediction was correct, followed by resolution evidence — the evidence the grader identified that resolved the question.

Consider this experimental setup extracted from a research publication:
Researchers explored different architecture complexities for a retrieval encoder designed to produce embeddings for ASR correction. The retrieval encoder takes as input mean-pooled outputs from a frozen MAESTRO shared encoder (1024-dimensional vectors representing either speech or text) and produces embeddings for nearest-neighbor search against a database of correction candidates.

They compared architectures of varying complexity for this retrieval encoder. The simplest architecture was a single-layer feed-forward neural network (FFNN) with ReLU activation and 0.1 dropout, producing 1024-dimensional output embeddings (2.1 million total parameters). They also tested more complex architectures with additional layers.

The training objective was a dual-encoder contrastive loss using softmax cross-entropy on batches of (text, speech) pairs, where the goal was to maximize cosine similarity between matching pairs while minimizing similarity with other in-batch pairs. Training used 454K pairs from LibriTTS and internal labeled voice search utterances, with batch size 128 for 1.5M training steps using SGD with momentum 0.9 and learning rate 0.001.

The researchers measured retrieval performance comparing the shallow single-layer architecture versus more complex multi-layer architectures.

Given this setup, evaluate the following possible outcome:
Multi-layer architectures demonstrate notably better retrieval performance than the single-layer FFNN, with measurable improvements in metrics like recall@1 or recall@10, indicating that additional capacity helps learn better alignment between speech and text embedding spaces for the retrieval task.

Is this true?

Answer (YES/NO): NO